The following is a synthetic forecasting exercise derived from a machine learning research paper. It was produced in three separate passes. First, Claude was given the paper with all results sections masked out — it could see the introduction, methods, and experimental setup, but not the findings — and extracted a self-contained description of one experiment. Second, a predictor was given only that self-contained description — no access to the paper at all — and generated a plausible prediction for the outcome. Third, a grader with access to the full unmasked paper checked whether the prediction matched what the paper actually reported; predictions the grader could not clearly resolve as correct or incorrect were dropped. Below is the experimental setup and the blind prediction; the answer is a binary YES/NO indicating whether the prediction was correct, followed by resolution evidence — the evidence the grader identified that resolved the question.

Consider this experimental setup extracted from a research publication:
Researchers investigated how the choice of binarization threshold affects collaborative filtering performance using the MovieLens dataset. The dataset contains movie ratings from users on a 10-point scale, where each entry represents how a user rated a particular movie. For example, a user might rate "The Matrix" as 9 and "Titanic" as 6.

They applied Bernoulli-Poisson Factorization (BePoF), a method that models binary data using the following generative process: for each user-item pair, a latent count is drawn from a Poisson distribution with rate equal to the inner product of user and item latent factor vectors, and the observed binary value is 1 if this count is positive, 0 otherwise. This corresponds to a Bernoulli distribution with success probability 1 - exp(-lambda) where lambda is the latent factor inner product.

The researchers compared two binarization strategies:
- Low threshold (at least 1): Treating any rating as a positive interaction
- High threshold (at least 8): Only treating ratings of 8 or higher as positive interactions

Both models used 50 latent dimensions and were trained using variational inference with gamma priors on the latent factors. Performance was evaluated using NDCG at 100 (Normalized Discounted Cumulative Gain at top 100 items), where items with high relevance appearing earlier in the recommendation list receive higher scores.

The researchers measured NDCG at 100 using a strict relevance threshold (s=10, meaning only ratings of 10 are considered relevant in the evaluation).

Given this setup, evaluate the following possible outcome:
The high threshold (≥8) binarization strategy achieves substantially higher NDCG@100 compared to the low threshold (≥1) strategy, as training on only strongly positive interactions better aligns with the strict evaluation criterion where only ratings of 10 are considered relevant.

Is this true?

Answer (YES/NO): YES